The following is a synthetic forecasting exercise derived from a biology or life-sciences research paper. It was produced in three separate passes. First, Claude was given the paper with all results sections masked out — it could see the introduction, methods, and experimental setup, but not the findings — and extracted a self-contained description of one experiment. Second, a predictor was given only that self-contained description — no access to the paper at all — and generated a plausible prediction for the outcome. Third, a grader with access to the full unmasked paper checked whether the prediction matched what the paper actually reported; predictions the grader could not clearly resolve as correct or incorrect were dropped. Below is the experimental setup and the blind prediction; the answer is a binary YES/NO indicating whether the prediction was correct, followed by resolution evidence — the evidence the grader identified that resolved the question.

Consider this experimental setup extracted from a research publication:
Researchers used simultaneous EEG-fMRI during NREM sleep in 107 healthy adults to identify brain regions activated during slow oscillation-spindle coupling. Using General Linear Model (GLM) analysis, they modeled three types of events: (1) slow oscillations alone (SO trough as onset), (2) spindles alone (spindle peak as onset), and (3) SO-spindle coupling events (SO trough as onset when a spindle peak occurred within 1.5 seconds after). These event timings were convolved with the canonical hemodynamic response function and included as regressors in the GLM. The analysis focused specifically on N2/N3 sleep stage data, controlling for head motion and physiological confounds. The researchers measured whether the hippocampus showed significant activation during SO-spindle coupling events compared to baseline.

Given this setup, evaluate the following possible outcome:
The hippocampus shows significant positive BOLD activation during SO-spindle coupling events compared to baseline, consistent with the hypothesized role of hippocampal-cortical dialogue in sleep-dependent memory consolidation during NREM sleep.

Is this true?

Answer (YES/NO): YES